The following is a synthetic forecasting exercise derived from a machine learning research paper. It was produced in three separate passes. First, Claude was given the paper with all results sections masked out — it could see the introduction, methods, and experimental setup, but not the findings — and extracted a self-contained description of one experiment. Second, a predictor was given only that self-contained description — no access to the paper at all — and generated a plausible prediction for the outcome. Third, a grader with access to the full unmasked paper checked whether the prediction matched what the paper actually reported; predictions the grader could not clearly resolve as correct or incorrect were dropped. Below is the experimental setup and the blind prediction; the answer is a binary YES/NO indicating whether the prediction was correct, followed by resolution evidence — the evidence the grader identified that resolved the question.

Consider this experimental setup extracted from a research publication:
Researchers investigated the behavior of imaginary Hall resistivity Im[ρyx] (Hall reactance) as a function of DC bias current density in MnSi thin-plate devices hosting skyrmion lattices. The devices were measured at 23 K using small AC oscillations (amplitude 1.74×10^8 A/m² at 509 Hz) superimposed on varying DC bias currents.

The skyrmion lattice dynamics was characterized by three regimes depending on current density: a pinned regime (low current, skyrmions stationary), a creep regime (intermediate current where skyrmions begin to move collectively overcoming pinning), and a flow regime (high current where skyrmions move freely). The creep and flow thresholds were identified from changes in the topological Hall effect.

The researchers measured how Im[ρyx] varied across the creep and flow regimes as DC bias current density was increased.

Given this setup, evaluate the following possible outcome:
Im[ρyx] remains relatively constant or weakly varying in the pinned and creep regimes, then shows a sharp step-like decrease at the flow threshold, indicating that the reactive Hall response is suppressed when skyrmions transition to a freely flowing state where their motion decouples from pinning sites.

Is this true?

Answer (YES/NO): NO